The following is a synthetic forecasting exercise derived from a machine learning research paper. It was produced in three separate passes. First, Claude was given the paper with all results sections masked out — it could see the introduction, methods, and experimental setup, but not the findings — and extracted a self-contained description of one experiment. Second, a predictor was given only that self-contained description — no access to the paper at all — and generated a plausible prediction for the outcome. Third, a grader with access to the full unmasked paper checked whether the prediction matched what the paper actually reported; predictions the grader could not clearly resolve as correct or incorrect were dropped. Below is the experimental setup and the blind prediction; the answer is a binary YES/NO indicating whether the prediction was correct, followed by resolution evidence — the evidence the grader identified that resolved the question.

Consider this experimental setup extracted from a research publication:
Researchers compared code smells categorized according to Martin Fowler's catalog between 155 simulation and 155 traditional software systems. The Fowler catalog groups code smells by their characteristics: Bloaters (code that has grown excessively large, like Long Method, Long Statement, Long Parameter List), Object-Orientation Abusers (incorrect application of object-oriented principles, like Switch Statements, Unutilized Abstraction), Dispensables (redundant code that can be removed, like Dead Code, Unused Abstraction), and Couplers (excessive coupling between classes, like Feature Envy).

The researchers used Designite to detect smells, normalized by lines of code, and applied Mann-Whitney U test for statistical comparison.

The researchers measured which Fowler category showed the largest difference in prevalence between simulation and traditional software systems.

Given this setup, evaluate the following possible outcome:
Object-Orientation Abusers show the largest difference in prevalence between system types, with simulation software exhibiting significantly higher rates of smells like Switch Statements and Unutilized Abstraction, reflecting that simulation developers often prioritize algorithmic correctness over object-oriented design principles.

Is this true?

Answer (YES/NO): NO